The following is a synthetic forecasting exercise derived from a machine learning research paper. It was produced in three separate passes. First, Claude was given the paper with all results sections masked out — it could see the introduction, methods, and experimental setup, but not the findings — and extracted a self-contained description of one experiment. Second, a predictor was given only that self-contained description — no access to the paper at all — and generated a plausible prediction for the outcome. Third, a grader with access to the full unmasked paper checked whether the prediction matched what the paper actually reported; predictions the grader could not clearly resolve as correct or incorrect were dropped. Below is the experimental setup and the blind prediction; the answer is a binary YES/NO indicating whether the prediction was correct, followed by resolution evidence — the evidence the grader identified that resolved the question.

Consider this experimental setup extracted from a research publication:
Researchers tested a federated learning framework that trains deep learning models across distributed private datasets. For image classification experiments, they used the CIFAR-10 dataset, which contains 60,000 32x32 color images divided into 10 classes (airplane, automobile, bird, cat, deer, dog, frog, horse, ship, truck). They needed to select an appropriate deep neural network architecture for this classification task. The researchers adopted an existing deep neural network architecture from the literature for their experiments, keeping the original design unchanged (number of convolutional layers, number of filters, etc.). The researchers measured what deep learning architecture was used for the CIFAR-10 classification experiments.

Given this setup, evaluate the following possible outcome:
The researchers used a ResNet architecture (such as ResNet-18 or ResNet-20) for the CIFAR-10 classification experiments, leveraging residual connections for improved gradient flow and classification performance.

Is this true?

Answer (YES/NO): YES